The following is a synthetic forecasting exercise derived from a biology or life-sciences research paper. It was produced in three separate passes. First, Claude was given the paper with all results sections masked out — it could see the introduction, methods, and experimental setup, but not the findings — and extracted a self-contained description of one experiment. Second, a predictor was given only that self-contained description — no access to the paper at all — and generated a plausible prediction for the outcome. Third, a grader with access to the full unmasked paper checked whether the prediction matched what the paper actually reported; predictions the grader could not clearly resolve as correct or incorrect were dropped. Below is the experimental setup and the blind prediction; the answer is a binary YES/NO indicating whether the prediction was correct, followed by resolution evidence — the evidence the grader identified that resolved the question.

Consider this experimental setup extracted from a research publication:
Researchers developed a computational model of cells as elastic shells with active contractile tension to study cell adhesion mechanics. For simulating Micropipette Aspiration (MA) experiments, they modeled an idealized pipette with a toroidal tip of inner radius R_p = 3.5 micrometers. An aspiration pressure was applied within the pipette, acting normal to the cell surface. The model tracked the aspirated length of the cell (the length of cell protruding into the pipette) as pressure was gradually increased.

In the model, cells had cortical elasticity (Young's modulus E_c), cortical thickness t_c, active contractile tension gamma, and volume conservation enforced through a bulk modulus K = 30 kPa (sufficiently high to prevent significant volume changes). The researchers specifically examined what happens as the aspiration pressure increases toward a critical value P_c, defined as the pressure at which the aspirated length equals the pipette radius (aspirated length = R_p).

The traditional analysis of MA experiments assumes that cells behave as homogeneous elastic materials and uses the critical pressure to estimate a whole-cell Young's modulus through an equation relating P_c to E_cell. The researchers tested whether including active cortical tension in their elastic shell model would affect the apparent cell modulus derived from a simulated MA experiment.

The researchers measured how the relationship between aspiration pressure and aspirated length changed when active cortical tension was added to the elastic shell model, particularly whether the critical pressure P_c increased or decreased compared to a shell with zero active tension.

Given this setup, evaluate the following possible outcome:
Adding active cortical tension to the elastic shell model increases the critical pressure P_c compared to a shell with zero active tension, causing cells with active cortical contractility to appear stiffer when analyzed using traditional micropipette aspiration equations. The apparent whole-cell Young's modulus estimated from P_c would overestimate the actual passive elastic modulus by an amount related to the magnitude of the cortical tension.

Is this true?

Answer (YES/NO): YES